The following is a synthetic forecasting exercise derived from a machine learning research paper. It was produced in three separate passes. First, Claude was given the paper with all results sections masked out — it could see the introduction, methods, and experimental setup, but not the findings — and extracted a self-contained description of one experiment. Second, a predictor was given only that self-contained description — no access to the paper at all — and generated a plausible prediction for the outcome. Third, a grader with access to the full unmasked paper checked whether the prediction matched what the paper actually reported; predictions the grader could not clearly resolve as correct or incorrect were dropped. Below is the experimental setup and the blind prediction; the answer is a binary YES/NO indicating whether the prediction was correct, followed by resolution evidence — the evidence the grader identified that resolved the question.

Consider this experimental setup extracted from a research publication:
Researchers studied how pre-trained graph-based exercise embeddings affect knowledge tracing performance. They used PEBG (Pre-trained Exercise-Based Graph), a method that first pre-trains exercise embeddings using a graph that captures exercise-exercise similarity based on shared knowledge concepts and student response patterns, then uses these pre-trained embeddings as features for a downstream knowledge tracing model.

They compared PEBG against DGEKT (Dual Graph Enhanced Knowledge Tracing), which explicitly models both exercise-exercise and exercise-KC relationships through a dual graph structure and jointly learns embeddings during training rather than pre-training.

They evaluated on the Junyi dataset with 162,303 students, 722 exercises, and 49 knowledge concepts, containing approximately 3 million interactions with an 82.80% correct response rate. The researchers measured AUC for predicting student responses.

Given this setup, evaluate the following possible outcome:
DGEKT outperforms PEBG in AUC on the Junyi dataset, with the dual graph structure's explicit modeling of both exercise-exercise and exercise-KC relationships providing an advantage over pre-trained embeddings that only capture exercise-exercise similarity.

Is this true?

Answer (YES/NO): YES